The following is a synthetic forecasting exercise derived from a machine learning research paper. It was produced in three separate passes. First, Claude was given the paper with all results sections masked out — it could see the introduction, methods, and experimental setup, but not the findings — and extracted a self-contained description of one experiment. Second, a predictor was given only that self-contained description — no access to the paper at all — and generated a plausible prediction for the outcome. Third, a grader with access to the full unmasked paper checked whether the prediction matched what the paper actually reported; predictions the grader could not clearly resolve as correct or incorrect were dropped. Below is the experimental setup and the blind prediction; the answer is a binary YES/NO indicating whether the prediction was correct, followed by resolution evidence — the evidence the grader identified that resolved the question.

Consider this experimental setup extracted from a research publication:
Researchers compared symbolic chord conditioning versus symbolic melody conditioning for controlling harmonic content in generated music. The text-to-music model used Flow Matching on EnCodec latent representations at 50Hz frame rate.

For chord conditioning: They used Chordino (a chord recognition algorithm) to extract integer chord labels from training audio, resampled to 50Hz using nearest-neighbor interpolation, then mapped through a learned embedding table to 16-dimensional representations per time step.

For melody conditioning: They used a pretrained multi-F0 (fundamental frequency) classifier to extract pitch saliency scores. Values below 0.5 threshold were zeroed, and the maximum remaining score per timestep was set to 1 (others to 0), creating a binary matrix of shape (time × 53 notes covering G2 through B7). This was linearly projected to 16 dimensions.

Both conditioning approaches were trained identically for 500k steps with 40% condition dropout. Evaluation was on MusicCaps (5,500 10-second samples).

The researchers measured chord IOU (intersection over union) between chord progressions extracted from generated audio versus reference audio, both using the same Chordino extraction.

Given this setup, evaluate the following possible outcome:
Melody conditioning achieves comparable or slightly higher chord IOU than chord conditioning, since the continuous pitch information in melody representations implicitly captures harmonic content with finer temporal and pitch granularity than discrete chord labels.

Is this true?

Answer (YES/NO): NO